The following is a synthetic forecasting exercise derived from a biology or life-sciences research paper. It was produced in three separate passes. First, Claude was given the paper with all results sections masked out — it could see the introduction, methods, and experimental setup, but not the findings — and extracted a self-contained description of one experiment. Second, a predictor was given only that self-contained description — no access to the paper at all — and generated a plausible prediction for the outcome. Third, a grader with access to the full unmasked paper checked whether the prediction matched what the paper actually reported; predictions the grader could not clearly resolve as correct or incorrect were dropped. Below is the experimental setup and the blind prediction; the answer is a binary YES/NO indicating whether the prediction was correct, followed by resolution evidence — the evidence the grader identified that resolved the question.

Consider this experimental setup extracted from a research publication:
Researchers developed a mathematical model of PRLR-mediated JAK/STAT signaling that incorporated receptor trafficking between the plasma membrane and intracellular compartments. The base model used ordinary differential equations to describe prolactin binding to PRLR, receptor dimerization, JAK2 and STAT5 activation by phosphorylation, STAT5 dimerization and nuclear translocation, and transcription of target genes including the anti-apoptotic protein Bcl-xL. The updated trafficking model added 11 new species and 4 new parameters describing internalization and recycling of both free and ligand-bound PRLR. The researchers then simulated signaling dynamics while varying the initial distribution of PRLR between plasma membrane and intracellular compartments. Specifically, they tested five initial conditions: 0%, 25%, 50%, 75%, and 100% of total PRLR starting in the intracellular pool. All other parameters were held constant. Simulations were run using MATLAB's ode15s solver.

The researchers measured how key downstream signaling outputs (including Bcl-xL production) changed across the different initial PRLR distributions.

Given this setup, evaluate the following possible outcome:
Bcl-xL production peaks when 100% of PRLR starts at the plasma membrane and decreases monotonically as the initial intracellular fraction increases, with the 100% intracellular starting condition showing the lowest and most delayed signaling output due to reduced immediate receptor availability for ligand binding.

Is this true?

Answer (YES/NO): NO